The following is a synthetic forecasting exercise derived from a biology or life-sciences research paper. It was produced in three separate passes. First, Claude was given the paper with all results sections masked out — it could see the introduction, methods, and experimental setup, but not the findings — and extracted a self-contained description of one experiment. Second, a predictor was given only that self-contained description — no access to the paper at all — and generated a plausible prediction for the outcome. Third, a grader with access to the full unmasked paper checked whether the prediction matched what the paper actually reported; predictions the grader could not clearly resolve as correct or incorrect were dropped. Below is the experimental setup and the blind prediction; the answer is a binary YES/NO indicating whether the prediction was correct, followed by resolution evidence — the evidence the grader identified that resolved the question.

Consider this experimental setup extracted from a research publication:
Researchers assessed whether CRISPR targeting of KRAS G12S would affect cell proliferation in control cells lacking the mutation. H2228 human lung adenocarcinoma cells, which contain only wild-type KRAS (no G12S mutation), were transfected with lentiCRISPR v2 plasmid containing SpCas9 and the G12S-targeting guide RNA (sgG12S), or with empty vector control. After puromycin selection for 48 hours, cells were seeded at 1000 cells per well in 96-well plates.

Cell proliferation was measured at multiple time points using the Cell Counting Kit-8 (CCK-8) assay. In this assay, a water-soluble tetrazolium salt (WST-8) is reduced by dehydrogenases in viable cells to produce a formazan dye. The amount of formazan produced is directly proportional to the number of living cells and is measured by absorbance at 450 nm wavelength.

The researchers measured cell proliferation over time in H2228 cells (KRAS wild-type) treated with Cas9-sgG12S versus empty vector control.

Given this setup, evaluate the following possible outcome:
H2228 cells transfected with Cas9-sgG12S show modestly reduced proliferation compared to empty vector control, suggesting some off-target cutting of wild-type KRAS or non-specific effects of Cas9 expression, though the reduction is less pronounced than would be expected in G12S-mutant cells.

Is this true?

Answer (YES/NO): NO